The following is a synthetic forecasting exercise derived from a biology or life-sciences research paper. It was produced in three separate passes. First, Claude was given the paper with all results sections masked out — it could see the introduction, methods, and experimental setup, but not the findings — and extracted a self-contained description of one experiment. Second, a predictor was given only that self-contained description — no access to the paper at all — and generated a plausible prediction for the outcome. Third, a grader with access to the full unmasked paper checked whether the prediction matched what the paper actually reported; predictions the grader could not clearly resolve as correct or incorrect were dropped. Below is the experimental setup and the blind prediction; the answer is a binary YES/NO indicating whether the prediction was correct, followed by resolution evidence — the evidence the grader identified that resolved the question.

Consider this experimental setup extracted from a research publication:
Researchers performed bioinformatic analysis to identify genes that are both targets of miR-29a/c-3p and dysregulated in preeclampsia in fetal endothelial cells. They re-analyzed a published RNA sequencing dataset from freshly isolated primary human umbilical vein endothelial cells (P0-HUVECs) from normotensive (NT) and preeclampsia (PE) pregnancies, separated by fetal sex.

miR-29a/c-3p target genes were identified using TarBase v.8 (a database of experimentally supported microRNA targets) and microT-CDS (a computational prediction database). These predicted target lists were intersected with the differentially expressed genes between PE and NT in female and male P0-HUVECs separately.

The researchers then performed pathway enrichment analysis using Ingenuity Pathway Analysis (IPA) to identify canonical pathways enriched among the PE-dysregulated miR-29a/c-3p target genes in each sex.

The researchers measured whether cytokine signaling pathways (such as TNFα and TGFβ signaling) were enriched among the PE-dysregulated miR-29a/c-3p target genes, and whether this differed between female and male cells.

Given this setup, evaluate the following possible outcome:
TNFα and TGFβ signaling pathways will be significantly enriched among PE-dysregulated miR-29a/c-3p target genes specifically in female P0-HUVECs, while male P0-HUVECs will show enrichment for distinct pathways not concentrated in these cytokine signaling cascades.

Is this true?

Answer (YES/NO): NO